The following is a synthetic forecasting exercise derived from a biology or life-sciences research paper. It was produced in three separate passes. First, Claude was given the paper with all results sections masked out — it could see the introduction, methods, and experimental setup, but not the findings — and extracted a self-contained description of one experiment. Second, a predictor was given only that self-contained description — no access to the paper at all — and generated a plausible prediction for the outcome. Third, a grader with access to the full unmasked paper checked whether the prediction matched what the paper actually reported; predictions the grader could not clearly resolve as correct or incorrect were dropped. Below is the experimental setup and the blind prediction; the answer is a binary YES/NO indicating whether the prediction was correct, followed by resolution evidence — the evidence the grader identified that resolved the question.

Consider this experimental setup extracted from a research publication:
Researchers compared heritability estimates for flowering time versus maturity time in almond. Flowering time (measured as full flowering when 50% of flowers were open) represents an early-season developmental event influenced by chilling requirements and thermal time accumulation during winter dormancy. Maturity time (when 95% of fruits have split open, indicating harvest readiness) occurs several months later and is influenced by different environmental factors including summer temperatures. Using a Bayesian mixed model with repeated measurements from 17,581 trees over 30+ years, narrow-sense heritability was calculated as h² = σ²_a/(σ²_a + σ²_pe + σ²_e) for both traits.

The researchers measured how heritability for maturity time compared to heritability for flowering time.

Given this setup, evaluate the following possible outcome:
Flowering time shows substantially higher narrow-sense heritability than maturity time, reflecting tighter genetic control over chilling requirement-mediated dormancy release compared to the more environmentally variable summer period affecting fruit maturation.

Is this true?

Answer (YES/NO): NO